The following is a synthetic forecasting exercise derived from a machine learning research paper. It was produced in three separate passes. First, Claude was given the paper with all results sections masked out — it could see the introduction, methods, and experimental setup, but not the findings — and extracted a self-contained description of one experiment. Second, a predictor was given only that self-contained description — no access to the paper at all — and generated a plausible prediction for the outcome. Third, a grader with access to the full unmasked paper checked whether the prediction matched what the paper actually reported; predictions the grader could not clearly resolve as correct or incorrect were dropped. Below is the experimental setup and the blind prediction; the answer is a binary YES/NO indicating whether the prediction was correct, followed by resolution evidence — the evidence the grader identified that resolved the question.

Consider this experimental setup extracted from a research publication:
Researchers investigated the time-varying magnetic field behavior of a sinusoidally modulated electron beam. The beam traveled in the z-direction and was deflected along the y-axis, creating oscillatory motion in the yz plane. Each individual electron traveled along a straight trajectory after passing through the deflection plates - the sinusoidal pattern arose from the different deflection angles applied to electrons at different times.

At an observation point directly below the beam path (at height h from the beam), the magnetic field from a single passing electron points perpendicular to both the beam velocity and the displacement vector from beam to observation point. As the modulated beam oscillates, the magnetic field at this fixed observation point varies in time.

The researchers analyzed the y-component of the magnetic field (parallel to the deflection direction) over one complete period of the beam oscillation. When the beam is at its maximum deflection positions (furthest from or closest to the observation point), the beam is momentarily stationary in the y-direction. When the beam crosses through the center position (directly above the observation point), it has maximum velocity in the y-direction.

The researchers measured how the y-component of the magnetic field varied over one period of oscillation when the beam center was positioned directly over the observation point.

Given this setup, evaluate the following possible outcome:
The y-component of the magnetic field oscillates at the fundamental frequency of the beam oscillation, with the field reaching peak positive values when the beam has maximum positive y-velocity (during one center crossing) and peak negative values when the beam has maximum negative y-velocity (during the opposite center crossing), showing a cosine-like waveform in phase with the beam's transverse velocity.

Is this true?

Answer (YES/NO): NO